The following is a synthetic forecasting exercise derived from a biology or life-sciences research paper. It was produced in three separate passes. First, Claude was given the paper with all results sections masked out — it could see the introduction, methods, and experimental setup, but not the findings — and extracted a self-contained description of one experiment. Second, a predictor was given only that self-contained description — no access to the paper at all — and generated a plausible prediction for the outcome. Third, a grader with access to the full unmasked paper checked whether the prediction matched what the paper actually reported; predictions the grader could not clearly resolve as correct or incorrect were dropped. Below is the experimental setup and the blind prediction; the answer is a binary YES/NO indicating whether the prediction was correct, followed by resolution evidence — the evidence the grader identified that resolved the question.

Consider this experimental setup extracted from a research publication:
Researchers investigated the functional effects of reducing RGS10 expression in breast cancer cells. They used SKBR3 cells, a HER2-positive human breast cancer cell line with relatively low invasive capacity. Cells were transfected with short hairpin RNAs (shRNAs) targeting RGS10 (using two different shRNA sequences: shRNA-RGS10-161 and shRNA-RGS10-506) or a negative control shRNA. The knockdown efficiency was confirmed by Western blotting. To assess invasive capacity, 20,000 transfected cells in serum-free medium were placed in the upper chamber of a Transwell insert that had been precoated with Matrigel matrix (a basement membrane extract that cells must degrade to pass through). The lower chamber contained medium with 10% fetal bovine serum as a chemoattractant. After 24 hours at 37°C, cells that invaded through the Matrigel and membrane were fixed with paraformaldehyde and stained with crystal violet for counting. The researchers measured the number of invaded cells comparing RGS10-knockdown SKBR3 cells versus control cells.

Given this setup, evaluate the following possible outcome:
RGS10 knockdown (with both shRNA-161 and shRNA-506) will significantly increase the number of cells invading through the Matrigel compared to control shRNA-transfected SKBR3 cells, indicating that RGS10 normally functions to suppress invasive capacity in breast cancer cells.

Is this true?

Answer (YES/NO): YES